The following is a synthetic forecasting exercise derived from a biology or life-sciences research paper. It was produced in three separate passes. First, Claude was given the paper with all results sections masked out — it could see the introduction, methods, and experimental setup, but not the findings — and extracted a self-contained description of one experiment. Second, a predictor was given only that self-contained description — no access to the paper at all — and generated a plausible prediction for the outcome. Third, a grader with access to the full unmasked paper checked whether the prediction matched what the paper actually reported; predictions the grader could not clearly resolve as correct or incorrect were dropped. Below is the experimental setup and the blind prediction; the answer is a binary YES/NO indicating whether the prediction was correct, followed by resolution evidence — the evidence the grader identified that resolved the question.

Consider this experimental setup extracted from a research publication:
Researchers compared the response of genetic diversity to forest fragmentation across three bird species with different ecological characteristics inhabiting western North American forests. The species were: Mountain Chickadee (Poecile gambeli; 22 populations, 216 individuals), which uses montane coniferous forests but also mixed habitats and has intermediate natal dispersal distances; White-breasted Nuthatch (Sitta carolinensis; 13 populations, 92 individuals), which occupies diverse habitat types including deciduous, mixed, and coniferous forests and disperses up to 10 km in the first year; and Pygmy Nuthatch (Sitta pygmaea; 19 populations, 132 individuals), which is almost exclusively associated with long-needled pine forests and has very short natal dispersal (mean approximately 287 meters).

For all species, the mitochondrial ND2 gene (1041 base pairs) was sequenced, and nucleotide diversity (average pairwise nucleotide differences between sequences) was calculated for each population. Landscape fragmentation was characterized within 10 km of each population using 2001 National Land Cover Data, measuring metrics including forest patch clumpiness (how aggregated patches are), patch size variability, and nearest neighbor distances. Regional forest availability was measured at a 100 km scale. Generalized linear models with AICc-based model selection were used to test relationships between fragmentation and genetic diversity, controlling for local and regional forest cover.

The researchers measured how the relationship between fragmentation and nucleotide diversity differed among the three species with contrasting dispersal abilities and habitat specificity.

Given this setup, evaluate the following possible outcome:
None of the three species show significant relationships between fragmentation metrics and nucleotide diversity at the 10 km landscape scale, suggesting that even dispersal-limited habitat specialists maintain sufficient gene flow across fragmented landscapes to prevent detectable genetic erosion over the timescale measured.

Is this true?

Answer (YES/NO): NO